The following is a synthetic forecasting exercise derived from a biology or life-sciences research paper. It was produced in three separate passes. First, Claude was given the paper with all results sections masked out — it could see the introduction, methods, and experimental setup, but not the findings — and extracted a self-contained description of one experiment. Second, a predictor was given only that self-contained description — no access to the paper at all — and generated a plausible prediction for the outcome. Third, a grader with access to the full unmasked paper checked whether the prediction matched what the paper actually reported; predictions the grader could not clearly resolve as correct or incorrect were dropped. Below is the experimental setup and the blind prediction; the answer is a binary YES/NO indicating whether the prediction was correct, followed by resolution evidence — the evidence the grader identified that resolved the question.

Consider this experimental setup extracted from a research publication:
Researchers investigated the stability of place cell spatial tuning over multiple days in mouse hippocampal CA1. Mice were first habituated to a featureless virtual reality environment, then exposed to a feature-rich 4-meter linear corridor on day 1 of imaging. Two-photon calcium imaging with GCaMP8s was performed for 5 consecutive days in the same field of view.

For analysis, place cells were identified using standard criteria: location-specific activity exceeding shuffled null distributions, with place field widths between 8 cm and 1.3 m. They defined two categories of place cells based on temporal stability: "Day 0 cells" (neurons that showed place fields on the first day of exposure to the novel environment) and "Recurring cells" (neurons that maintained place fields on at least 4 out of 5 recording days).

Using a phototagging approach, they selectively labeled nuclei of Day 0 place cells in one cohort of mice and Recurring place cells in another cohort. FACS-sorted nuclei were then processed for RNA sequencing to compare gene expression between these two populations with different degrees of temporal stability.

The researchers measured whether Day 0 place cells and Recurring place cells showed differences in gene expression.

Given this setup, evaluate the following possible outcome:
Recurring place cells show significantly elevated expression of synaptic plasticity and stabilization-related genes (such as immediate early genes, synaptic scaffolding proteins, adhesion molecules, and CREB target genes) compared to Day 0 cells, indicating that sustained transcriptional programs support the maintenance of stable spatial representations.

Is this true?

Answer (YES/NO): NO